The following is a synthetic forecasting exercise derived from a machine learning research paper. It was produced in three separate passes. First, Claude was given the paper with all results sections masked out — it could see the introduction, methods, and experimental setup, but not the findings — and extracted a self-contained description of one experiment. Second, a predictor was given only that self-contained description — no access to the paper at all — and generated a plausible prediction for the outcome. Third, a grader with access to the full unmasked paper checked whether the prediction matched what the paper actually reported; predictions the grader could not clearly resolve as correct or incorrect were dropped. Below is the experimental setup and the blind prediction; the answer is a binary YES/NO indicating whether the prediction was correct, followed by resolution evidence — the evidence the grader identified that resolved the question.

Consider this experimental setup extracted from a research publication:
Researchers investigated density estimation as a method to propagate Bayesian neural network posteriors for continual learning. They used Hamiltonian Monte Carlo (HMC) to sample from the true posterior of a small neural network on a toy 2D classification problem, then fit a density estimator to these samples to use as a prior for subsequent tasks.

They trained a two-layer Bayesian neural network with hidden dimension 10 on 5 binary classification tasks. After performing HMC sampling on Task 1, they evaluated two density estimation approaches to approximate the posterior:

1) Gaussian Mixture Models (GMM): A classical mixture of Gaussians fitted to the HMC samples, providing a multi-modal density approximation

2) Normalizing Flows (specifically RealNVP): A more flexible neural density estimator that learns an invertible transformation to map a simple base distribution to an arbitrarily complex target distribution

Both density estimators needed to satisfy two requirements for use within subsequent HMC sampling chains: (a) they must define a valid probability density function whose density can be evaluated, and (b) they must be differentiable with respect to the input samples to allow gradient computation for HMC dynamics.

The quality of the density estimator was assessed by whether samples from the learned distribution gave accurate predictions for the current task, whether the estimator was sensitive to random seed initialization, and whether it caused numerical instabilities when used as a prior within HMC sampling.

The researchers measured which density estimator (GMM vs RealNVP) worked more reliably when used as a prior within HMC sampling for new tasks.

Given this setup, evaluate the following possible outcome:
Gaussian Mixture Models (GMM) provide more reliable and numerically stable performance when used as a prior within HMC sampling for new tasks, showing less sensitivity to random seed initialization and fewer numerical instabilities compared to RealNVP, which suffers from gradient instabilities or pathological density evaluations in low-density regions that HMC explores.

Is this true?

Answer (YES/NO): YES